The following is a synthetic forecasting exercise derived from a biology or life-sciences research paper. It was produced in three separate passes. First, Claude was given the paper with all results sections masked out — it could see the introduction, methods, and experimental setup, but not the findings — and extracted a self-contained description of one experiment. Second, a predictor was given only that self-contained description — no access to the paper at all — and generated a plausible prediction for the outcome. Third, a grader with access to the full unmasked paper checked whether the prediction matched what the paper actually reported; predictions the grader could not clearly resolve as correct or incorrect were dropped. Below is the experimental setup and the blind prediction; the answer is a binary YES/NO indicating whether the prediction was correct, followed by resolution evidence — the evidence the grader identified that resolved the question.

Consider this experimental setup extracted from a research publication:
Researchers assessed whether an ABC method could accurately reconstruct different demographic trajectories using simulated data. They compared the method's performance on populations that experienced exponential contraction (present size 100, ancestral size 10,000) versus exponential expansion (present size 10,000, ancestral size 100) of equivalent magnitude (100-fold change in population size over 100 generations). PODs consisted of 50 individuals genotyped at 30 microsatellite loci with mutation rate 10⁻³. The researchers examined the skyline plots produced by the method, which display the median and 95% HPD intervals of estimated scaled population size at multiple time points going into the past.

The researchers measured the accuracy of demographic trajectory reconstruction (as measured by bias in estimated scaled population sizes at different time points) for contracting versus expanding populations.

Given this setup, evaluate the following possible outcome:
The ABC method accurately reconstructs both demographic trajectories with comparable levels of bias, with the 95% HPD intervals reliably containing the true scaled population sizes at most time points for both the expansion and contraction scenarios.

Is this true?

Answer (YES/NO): NO